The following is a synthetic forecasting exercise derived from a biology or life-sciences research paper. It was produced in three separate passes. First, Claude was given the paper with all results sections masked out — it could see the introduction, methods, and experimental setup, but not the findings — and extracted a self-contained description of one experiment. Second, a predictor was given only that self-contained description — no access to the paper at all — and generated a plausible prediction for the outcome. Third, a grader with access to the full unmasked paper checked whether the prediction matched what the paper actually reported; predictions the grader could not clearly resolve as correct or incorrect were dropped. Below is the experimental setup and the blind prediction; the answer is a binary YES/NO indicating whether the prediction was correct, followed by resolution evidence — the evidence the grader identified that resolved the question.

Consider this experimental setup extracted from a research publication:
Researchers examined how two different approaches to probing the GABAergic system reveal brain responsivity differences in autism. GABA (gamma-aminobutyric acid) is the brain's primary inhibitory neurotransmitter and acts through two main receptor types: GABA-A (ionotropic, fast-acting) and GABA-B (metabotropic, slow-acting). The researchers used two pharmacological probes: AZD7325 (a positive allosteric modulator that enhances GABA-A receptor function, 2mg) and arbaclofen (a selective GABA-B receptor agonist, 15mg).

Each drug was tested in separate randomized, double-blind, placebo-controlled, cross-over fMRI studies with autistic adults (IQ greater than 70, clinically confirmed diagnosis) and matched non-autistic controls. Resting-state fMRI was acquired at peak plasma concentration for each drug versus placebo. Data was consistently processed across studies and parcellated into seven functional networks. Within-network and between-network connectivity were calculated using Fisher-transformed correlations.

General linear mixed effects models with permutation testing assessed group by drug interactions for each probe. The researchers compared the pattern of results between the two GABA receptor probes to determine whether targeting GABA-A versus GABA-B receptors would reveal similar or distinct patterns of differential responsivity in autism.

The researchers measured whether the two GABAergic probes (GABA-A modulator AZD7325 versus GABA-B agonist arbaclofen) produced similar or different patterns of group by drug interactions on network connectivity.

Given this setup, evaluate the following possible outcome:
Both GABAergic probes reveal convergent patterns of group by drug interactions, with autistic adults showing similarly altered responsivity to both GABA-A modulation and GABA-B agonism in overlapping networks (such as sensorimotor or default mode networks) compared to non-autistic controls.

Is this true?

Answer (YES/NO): NO